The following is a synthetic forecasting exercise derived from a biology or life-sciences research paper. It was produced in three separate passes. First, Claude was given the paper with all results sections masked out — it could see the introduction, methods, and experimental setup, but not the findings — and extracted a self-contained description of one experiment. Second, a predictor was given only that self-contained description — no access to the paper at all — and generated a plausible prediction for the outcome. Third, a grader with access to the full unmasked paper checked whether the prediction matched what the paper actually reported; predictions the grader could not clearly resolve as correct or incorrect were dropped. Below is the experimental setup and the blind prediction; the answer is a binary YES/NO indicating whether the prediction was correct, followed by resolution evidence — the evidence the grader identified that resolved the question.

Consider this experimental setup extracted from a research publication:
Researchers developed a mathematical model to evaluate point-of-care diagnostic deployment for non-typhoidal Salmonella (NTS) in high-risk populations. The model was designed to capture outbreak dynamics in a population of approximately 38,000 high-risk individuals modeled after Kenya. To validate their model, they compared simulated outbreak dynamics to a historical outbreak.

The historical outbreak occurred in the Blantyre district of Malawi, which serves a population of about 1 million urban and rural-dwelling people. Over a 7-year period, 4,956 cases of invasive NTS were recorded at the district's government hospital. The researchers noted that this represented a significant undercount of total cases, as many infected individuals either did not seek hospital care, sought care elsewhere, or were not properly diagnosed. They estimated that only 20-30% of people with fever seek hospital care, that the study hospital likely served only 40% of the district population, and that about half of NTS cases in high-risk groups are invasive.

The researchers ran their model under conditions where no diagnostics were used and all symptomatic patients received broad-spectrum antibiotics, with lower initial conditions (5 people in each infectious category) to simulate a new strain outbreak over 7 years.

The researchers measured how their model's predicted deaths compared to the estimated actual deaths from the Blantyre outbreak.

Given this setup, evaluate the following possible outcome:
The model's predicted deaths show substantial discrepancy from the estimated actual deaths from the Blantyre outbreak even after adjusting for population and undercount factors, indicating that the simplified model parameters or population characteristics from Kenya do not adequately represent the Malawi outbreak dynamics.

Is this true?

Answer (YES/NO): NO